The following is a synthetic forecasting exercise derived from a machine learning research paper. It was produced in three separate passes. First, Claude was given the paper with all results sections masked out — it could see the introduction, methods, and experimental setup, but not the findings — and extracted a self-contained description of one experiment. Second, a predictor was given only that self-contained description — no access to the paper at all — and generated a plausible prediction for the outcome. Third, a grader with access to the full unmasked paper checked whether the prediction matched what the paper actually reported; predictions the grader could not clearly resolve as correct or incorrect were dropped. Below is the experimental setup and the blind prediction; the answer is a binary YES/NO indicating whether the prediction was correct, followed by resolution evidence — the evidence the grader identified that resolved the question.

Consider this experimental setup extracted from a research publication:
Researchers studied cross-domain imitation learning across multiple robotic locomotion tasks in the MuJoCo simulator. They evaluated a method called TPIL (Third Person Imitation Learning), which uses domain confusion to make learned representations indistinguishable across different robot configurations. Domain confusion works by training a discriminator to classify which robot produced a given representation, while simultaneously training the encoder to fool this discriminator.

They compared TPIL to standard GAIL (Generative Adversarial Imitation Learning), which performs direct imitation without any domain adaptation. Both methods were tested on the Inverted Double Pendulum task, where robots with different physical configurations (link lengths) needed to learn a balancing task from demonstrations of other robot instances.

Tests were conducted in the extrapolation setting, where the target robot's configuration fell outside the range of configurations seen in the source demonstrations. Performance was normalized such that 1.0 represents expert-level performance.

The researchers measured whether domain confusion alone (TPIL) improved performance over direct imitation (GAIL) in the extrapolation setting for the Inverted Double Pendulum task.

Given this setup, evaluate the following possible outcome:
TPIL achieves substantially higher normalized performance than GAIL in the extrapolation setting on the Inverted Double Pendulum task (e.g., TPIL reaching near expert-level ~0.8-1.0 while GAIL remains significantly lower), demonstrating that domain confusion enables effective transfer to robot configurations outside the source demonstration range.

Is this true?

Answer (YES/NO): NO